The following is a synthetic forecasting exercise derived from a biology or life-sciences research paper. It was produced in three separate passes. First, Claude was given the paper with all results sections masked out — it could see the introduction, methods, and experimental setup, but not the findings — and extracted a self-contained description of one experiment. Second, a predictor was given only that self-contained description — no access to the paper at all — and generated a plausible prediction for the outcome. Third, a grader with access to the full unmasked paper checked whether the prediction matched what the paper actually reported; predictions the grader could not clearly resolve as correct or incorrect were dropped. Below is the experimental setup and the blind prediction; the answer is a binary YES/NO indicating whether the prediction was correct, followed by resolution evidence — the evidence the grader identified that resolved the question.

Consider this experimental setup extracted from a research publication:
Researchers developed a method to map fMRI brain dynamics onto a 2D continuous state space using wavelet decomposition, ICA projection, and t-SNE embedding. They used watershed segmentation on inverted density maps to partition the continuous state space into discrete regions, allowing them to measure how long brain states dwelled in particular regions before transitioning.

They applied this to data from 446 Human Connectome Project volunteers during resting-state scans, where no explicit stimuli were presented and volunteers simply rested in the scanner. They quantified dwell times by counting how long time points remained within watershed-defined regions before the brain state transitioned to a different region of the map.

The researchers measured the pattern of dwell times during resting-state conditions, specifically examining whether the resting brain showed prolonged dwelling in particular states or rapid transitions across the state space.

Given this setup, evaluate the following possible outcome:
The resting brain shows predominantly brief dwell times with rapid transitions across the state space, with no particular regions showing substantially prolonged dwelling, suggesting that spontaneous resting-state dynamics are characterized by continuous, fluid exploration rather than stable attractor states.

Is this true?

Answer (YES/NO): NO